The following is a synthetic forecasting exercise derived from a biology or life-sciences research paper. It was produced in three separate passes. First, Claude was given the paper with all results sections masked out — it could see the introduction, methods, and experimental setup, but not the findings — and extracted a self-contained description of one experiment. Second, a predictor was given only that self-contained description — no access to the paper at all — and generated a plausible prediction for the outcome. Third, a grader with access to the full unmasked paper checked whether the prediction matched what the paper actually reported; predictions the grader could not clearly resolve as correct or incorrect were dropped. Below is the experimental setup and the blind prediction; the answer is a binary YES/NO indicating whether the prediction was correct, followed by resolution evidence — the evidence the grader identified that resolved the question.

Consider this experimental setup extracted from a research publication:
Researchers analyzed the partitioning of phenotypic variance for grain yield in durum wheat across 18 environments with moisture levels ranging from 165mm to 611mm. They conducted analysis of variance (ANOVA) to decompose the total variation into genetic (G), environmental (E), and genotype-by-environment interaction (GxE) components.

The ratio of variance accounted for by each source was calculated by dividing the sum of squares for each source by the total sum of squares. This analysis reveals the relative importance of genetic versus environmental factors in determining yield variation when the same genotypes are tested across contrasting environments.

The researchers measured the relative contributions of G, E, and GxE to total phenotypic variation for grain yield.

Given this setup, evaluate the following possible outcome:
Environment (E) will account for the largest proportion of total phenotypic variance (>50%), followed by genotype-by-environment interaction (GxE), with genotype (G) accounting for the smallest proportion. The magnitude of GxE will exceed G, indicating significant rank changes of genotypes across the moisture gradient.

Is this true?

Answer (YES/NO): YES